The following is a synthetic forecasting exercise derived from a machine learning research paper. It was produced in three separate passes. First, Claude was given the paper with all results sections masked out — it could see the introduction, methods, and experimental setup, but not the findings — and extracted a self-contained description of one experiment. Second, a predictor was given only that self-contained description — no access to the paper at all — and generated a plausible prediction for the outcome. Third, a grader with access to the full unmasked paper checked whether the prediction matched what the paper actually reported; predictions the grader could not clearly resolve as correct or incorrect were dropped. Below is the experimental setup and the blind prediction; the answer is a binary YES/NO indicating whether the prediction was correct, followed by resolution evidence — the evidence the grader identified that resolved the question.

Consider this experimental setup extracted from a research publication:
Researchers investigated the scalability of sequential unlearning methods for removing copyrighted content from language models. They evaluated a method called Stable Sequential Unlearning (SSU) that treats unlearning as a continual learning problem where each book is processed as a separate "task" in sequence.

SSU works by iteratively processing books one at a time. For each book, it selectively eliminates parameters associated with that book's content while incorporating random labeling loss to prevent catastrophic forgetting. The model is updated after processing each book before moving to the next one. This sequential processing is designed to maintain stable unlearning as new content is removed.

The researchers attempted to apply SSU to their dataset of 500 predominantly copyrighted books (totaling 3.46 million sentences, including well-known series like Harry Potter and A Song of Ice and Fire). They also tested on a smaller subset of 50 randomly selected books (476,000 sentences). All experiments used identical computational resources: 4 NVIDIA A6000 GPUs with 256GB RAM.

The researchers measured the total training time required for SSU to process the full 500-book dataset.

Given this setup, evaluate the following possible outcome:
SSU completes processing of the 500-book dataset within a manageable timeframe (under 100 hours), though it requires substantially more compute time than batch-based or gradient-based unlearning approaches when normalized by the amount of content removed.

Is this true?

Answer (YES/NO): NO